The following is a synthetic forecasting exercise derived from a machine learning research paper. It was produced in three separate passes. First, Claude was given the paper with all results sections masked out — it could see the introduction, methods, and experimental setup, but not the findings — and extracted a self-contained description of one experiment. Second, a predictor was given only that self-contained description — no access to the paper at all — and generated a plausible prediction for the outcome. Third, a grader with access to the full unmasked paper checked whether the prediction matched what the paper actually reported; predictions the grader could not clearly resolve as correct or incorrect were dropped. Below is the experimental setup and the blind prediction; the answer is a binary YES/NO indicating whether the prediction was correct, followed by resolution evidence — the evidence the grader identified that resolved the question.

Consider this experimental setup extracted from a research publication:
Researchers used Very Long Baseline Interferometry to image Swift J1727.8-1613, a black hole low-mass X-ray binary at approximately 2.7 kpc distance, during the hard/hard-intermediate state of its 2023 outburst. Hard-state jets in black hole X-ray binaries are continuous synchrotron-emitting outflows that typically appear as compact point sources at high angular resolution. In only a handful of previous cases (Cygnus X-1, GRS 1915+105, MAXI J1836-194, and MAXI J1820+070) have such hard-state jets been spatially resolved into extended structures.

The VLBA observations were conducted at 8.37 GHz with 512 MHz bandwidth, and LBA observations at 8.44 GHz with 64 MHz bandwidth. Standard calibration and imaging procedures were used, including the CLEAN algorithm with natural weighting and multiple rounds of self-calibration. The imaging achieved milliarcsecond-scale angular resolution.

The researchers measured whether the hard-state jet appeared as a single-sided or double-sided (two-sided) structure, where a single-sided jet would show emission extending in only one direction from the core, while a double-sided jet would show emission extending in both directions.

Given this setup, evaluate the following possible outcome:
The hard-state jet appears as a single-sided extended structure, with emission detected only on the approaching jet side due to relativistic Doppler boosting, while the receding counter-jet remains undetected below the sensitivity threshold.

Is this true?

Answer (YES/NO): NO